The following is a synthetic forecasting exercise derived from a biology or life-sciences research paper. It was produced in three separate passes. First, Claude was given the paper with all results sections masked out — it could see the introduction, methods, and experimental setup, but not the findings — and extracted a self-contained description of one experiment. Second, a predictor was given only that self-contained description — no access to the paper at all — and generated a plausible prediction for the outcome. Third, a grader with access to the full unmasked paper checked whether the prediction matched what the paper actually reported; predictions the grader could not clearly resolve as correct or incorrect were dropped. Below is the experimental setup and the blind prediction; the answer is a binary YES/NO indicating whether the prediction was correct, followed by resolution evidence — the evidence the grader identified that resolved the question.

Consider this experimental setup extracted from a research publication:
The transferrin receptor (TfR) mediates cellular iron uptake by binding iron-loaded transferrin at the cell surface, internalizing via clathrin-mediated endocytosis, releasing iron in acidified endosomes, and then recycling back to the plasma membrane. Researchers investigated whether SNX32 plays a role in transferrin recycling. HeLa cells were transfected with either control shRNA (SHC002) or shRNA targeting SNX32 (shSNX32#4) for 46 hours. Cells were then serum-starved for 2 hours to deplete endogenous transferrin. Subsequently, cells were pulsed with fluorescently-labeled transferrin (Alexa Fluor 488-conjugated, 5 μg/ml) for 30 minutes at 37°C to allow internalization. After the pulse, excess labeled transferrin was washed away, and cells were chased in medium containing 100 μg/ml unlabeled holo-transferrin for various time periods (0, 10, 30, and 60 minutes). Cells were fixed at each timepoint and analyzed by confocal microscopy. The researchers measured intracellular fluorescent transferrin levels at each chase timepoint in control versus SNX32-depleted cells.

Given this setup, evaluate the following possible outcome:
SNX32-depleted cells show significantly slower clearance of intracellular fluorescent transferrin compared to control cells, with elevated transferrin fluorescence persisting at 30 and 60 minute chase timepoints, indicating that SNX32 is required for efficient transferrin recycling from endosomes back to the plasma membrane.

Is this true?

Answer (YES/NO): YES